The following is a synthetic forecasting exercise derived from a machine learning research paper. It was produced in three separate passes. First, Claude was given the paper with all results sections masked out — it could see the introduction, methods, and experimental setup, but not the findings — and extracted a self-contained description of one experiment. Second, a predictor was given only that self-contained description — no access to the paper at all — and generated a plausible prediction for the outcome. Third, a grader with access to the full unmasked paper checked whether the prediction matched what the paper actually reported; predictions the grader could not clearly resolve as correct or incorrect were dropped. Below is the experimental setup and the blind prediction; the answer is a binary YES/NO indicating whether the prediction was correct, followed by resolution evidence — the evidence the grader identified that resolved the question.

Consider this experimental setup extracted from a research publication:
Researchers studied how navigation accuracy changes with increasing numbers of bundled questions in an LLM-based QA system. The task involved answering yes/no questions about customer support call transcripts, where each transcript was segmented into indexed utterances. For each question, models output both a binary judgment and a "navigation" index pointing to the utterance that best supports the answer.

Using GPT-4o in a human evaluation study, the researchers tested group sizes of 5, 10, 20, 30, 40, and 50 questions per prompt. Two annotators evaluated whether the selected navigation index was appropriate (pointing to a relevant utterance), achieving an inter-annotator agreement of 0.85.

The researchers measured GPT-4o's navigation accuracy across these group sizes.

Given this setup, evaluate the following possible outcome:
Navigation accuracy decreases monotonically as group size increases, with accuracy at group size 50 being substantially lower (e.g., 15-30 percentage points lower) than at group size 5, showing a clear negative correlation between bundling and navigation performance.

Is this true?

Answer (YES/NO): NO